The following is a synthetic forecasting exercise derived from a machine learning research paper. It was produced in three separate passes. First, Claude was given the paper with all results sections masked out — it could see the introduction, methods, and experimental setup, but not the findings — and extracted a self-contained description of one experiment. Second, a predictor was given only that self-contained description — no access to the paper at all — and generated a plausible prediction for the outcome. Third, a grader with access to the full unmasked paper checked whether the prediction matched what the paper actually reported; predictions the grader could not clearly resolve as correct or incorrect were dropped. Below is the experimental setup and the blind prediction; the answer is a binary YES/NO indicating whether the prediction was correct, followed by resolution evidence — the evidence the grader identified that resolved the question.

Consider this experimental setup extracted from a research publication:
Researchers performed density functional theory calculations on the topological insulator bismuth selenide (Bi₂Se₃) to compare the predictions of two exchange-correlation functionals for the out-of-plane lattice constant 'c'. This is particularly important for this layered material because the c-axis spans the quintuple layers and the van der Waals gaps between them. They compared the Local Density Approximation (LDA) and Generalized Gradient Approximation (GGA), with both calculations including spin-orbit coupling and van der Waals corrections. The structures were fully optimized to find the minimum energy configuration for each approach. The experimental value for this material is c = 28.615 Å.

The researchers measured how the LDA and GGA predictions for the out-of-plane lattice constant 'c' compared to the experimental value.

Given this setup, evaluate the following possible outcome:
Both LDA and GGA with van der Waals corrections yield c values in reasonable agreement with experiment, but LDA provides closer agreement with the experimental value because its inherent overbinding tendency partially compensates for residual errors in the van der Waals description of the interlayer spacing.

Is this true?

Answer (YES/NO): YES